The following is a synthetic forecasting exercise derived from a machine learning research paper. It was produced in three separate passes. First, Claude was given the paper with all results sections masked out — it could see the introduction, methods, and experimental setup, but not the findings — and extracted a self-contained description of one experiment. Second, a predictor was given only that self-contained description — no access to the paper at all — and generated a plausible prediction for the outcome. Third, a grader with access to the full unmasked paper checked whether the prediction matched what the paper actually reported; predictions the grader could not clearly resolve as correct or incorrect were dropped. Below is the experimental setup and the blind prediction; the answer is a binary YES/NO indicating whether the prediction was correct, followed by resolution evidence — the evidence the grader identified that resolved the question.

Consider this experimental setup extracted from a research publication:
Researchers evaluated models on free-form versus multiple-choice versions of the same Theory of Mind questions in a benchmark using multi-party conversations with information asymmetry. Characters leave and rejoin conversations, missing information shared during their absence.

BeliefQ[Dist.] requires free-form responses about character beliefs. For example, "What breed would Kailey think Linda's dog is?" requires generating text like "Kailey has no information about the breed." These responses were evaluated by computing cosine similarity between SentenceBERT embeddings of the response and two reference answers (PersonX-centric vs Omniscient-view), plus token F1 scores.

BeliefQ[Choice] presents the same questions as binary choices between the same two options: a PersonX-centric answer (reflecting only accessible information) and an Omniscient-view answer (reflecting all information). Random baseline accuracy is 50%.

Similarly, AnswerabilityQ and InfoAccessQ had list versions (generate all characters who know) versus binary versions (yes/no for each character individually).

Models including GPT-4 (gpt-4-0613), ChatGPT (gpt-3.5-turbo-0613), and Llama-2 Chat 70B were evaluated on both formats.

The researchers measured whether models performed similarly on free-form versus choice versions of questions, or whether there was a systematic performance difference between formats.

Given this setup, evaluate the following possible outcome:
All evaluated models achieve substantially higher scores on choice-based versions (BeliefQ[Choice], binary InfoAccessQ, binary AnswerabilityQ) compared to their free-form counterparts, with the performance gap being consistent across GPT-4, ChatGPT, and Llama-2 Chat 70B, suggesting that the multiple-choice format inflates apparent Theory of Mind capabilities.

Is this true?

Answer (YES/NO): YES